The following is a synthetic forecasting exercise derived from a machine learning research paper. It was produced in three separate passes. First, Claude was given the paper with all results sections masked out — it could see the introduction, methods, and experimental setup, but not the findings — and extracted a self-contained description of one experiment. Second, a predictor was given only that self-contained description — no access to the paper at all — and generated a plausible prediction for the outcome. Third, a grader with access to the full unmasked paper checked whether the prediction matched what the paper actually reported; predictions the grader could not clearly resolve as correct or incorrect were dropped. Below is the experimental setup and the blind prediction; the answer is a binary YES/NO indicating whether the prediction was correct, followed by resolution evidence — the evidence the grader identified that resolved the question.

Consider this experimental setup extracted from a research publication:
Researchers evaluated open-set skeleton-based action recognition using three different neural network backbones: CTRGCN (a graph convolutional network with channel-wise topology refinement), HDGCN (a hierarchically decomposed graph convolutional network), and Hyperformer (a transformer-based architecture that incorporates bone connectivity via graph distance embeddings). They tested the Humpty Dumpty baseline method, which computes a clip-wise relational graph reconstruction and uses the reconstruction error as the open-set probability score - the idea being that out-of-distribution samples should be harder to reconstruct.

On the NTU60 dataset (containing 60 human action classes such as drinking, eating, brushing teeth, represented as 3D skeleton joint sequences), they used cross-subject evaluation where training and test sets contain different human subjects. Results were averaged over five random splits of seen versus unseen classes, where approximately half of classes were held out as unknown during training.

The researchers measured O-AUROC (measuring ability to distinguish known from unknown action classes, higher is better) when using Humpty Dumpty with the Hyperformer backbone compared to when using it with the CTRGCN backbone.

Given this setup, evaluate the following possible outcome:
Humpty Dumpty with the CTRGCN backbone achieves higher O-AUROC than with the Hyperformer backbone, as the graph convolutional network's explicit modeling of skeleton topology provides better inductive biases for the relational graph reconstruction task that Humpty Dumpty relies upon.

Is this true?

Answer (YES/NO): YES